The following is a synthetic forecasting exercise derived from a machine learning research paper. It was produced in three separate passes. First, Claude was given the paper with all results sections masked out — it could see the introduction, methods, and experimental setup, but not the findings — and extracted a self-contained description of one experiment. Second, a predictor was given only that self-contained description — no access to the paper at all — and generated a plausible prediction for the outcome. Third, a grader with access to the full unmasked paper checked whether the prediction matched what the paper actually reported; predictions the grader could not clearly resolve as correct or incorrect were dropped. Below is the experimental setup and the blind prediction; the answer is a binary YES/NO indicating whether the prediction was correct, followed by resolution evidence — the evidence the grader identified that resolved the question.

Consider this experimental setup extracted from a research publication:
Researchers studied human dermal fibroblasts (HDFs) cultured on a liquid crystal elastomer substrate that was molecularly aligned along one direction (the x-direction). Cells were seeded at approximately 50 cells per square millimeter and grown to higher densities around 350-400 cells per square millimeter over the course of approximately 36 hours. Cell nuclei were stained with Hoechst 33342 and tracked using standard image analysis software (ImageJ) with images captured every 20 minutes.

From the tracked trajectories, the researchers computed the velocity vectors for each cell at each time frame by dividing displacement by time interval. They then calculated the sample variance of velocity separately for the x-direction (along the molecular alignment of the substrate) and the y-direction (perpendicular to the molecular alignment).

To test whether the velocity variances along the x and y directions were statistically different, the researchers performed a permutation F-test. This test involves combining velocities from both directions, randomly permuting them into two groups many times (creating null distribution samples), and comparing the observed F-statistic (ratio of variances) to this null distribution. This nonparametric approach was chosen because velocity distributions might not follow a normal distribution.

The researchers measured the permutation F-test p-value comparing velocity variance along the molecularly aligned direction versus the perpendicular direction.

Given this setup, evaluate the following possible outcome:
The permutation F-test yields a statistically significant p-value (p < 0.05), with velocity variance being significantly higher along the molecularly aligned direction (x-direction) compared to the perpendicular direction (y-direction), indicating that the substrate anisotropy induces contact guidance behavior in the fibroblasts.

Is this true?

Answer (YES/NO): YES